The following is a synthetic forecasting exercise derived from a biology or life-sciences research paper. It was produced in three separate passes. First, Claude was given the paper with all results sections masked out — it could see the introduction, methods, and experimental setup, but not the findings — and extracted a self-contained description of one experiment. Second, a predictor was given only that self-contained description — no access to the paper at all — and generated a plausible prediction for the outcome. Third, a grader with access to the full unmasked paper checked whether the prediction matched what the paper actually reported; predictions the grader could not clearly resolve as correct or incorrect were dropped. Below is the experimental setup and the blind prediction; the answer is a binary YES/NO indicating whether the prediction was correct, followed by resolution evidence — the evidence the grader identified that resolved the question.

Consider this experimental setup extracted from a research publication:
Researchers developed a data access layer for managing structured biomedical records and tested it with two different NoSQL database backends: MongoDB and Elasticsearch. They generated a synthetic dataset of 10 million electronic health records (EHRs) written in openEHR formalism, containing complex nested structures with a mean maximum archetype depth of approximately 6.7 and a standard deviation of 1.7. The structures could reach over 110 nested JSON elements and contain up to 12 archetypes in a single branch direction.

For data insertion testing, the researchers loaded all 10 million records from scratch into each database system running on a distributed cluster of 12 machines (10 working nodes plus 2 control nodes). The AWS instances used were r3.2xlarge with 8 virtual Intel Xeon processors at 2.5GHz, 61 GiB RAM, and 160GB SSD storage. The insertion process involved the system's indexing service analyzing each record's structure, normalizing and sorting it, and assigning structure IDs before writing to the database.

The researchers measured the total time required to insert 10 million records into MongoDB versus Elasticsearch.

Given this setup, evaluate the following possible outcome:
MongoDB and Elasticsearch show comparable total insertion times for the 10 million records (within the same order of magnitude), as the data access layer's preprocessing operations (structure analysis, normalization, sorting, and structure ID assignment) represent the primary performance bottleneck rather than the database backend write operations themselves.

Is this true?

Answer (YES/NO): NO